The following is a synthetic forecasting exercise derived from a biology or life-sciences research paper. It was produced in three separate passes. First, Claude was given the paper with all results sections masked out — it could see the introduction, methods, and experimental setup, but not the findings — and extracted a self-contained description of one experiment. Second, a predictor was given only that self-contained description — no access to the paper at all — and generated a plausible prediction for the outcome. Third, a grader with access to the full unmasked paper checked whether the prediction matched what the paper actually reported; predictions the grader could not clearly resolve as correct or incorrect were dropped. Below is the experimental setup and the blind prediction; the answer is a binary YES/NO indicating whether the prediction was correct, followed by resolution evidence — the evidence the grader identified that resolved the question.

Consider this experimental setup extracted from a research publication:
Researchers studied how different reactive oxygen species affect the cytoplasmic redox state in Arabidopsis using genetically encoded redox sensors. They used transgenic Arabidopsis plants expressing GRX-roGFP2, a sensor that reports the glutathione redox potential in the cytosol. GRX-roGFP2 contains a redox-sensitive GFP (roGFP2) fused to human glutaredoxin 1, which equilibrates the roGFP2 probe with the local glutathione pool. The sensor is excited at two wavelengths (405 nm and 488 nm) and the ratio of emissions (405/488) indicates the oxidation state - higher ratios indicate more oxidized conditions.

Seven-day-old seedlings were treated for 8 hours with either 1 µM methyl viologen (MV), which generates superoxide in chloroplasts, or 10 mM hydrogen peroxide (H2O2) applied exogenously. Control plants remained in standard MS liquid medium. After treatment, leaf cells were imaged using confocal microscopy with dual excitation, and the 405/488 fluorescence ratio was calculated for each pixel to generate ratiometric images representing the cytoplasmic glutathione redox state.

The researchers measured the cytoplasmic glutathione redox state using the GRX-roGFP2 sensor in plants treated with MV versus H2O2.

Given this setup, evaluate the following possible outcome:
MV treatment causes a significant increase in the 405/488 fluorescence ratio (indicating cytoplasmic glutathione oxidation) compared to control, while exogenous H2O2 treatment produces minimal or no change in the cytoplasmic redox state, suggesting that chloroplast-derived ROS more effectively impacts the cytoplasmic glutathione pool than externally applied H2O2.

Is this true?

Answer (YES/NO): NO